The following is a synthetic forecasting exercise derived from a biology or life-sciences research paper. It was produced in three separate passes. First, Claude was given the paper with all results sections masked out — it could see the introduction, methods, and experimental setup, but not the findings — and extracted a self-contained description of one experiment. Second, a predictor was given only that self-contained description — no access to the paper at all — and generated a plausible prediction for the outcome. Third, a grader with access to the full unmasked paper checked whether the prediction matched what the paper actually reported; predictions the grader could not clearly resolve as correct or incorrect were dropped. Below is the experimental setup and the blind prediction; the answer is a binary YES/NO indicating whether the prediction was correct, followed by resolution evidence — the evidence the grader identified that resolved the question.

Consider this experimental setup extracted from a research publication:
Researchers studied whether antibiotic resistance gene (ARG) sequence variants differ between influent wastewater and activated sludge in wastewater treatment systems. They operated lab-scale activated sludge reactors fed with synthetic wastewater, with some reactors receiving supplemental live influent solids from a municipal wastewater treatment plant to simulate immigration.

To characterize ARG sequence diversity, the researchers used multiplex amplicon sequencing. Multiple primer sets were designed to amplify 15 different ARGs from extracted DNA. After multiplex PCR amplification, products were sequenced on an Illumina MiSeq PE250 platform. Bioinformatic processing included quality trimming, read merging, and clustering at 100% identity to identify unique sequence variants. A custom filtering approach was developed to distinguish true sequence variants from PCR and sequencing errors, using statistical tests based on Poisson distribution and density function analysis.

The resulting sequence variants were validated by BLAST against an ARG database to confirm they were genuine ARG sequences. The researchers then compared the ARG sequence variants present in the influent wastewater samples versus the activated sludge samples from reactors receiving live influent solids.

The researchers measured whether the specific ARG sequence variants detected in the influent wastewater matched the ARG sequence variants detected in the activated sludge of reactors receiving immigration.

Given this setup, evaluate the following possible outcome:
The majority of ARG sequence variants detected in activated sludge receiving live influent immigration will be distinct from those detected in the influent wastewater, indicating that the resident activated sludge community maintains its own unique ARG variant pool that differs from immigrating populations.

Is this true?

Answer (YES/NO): NO